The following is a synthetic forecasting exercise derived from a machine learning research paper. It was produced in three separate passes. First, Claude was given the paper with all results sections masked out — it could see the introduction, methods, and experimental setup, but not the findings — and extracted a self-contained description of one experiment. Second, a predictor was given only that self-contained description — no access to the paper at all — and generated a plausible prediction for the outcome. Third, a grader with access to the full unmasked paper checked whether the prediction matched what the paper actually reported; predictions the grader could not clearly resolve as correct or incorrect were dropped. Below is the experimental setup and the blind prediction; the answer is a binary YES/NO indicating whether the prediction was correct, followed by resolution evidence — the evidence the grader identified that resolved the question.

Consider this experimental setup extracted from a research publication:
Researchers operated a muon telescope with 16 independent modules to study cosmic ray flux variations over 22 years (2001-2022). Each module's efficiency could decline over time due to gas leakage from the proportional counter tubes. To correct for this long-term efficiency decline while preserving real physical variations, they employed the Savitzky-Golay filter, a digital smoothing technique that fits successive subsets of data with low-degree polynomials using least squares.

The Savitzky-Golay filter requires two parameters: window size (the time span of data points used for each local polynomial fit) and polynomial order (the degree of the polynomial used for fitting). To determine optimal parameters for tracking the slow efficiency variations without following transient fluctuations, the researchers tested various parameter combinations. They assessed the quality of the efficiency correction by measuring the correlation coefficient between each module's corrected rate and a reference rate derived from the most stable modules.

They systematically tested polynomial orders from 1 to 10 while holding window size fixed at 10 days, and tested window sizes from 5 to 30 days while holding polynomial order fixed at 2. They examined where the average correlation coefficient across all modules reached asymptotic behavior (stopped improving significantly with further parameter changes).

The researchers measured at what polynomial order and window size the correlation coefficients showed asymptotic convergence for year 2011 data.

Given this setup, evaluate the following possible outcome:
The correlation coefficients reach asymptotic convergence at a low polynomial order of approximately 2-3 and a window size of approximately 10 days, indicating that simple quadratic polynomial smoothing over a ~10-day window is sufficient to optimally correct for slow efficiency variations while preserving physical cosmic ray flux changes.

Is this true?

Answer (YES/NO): YES